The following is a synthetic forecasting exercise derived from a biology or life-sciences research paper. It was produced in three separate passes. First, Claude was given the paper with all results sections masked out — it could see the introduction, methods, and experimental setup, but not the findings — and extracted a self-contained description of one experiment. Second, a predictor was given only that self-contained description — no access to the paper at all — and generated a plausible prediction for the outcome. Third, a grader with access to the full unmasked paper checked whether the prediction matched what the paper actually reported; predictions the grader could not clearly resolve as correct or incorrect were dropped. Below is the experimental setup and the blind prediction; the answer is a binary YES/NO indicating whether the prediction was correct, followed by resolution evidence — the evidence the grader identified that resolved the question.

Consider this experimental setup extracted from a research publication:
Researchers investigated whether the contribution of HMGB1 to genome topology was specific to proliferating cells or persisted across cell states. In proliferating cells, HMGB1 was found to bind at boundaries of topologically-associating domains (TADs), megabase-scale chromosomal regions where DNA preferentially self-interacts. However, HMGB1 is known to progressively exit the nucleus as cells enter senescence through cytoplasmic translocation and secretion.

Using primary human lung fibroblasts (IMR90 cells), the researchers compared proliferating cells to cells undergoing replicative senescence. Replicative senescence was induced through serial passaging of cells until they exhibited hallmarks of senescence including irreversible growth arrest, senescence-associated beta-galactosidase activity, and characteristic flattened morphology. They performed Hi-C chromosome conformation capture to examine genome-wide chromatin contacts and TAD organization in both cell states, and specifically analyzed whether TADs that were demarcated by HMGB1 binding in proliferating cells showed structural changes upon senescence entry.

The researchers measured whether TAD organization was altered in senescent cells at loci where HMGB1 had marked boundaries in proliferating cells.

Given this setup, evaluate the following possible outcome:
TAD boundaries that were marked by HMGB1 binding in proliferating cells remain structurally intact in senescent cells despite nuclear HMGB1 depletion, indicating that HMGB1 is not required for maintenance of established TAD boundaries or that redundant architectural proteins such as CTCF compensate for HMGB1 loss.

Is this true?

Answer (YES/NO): NO